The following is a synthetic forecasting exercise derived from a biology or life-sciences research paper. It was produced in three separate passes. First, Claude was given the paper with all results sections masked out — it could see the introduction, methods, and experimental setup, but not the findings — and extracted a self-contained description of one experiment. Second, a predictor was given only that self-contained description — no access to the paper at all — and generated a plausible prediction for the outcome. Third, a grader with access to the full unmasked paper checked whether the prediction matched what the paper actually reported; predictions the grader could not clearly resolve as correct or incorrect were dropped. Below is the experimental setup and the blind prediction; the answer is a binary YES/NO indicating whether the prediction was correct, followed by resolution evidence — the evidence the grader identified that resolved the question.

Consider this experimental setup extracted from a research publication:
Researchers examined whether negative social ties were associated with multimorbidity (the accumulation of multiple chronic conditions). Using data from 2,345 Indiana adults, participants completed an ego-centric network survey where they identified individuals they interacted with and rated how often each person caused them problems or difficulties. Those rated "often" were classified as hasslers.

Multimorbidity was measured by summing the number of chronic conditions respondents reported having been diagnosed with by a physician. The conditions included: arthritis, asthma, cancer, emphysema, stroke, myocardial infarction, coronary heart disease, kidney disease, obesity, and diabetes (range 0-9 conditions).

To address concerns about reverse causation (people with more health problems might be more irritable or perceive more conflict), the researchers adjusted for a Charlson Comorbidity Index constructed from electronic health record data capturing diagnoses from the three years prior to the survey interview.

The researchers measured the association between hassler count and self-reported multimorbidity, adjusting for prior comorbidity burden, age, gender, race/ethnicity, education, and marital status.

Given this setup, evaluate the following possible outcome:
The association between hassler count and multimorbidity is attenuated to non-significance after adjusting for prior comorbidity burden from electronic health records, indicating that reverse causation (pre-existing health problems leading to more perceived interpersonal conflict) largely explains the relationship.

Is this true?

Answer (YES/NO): NO